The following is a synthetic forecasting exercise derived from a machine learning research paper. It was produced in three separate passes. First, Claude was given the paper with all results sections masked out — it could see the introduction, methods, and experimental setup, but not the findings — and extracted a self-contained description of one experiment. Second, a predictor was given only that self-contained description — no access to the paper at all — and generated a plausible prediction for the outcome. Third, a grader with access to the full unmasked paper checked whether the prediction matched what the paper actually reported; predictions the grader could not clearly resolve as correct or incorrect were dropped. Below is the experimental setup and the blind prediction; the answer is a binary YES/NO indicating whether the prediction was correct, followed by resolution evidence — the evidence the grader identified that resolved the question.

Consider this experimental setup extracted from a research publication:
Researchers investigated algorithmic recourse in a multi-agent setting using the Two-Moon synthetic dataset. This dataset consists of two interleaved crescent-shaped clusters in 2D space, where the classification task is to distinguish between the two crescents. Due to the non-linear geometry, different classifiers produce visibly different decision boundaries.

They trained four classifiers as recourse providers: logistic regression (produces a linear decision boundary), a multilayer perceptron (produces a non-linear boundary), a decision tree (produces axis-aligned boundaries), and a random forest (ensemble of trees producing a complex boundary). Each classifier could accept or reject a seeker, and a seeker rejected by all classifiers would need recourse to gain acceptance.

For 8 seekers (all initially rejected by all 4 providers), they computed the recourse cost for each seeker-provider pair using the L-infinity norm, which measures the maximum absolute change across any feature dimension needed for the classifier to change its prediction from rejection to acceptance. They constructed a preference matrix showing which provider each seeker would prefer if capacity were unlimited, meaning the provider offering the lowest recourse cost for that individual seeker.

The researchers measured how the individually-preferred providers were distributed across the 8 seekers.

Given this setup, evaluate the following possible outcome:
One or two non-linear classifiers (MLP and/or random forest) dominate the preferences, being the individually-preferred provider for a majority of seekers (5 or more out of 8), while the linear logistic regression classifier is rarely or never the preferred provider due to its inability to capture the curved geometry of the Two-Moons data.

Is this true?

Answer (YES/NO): NO